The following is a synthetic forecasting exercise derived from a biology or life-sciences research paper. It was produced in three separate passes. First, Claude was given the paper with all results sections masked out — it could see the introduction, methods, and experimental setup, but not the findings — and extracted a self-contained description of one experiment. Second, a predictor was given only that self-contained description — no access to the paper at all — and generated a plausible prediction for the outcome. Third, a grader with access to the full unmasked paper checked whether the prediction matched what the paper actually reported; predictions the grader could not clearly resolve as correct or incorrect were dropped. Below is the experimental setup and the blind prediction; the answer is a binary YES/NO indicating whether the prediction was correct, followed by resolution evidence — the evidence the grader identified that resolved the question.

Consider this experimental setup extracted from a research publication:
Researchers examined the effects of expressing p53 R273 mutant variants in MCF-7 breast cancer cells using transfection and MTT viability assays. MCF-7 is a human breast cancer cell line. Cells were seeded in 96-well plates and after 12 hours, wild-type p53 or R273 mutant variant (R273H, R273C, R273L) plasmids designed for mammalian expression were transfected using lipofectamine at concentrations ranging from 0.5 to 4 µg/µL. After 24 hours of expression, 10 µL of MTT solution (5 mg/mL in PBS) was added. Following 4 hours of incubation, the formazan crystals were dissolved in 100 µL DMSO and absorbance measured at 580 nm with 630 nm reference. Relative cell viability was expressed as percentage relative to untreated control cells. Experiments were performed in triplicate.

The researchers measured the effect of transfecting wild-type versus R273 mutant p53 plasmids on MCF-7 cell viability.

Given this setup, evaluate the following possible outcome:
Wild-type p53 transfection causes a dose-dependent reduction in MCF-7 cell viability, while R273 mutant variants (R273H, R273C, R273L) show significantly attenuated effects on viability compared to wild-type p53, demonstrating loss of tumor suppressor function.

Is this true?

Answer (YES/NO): NO